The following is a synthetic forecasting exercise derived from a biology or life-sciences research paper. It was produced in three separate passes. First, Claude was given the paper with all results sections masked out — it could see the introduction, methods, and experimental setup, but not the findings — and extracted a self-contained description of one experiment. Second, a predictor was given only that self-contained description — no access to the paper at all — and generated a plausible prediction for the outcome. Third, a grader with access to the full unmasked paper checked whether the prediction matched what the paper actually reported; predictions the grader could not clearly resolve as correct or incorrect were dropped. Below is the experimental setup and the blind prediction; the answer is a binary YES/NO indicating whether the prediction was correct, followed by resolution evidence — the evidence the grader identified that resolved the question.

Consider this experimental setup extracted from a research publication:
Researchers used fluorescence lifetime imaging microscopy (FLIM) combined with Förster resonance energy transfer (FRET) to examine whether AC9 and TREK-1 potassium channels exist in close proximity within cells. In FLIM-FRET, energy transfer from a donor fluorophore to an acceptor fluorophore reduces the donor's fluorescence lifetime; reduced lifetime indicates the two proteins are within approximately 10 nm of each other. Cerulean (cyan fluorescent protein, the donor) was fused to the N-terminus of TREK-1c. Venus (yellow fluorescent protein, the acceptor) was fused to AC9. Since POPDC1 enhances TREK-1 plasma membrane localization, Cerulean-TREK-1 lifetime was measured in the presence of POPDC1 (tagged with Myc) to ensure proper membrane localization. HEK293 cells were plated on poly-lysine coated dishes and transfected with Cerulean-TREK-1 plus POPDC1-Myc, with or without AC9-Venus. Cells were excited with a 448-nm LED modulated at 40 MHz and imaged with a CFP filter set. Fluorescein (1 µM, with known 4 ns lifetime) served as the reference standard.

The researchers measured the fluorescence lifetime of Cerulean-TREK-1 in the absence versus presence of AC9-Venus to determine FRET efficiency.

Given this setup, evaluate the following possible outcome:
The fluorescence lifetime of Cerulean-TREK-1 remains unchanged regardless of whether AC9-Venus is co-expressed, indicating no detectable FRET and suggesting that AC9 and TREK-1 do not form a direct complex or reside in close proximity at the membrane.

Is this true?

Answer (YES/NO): YES